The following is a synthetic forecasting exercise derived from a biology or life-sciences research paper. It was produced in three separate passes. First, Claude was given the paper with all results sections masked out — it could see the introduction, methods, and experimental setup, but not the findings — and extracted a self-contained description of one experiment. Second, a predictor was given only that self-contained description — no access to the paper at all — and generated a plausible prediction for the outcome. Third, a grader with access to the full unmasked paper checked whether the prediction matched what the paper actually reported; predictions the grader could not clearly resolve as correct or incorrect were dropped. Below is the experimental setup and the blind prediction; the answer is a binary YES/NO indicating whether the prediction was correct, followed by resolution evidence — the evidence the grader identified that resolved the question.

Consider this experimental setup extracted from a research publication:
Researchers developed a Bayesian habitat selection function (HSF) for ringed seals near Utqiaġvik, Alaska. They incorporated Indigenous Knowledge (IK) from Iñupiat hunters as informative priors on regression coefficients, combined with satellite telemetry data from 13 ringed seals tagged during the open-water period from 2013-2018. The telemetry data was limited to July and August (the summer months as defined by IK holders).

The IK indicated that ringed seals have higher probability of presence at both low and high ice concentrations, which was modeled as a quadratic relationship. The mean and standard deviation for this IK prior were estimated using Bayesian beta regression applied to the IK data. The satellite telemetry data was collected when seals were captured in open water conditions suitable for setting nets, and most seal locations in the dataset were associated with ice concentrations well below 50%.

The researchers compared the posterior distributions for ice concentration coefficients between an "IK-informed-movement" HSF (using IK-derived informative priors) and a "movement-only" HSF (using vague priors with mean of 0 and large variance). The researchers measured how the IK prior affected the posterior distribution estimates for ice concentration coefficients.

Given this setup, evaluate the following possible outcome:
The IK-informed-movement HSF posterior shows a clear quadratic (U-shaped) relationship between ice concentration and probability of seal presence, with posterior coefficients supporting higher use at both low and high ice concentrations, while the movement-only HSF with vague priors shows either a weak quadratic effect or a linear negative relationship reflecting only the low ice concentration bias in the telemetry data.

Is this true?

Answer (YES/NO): NO